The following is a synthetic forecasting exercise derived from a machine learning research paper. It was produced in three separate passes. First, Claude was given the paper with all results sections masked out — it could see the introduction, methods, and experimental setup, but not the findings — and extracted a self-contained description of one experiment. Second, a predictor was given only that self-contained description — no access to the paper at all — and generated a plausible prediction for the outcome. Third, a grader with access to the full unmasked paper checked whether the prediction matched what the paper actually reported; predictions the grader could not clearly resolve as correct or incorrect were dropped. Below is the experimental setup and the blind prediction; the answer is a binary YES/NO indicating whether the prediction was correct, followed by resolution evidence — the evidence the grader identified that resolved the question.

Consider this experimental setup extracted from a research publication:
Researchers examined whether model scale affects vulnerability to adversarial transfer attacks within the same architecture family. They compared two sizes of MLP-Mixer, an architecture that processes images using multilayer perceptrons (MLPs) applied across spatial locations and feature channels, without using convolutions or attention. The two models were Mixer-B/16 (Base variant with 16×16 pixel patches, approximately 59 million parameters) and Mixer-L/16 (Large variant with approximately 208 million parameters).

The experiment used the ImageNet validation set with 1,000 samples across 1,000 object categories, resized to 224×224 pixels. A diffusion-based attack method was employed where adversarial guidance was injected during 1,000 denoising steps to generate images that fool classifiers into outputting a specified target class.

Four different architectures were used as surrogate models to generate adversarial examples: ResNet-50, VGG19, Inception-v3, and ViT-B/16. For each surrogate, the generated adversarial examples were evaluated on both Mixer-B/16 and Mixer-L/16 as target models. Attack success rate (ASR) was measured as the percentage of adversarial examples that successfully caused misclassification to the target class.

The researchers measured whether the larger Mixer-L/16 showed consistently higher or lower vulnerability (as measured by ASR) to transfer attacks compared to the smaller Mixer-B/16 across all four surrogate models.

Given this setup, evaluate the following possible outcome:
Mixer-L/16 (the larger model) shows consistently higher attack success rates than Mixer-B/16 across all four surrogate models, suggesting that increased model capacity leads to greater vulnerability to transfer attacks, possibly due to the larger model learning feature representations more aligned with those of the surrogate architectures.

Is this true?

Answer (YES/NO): NO